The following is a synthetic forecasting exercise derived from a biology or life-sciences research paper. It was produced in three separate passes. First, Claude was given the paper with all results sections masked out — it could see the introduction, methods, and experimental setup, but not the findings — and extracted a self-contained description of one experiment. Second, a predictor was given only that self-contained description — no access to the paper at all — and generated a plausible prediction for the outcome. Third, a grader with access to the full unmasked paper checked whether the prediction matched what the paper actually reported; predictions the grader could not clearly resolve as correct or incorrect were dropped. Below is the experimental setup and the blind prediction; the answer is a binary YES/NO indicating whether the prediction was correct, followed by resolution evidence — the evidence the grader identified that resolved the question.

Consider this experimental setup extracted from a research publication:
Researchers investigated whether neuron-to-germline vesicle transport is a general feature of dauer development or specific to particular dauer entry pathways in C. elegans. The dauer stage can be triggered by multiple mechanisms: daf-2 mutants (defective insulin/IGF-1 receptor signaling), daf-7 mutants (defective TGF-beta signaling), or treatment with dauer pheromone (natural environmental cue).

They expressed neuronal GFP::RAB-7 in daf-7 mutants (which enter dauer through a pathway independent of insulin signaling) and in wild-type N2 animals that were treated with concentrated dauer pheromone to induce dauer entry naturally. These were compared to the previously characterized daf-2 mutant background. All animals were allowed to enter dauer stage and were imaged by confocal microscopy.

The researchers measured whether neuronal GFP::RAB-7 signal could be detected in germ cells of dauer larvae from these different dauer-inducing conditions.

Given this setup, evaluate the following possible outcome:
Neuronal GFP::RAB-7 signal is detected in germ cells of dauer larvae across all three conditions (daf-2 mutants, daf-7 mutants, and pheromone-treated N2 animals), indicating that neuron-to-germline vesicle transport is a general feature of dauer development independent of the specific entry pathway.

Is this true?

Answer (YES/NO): YES